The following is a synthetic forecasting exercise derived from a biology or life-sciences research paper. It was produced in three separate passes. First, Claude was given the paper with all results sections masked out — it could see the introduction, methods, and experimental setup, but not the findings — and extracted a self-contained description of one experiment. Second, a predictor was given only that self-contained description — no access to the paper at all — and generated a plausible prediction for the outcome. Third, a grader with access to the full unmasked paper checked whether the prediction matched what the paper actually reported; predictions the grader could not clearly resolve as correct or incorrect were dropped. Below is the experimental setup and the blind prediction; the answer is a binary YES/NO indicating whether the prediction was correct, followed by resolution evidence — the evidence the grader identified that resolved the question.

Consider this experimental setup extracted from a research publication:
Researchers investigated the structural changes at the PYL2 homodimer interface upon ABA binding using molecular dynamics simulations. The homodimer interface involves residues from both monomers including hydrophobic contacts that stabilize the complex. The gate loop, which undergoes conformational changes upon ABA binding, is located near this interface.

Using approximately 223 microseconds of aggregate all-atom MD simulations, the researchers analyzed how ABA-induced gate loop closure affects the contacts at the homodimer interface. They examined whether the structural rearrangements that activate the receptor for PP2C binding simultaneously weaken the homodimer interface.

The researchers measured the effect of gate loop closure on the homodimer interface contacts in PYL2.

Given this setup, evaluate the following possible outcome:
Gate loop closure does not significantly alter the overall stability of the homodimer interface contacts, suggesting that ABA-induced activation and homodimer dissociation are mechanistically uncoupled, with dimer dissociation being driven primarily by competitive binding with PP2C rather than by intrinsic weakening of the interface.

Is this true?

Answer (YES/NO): NO